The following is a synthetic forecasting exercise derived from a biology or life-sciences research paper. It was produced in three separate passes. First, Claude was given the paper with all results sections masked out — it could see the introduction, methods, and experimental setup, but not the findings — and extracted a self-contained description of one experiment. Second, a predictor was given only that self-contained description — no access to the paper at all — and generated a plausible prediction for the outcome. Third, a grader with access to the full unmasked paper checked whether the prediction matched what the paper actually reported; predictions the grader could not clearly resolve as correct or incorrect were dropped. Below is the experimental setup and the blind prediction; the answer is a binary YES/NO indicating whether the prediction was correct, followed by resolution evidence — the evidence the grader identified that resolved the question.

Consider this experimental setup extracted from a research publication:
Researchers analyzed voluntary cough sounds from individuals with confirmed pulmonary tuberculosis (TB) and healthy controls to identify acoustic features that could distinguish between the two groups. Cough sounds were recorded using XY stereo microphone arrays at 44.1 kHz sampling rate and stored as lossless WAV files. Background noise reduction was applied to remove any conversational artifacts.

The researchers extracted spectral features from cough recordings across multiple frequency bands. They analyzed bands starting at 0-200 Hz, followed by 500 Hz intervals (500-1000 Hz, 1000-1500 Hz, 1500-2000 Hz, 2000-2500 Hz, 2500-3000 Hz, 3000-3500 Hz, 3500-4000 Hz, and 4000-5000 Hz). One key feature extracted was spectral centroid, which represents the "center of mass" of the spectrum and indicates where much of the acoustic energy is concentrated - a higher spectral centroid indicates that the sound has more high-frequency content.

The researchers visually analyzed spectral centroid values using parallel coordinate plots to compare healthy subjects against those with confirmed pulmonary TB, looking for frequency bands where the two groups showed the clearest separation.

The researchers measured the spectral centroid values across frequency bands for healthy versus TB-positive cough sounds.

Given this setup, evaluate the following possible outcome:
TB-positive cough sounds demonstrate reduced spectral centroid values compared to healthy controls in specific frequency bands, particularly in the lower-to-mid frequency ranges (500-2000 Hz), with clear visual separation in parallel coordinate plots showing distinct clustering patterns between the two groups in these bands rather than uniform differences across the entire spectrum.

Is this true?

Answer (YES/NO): NO